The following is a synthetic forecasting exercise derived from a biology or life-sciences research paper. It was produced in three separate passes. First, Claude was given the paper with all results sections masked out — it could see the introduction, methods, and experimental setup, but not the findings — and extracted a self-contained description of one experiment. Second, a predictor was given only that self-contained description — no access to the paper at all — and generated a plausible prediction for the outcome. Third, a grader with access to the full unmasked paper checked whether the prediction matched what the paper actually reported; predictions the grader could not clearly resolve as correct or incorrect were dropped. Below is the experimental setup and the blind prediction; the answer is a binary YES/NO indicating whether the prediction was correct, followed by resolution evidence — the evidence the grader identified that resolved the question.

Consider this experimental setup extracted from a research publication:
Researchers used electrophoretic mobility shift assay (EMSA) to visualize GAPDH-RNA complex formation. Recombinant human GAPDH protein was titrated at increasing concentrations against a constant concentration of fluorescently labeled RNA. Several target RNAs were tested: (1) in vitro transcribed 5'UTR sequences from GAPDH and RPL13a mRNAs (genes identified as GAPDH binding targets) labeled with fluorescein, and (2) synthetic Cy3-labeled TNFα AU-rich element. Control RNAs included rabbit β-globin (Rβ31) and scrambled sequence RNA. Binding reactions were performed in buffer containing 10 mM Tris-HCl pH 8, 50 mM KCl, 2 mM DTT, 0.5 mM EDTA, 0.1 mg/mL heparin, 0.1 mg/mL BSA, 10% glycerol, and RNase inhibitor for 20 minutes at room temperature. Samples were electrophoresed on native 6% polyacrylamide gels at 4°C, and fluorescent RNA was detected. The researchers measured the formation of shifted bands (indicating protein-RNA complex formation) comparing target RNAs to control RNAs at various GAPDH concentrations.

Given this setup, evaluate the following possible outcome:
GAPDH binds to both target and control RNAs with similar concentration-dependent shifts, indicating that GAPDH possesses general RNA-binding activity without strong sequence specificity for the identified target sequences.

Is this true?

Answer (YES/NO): NO